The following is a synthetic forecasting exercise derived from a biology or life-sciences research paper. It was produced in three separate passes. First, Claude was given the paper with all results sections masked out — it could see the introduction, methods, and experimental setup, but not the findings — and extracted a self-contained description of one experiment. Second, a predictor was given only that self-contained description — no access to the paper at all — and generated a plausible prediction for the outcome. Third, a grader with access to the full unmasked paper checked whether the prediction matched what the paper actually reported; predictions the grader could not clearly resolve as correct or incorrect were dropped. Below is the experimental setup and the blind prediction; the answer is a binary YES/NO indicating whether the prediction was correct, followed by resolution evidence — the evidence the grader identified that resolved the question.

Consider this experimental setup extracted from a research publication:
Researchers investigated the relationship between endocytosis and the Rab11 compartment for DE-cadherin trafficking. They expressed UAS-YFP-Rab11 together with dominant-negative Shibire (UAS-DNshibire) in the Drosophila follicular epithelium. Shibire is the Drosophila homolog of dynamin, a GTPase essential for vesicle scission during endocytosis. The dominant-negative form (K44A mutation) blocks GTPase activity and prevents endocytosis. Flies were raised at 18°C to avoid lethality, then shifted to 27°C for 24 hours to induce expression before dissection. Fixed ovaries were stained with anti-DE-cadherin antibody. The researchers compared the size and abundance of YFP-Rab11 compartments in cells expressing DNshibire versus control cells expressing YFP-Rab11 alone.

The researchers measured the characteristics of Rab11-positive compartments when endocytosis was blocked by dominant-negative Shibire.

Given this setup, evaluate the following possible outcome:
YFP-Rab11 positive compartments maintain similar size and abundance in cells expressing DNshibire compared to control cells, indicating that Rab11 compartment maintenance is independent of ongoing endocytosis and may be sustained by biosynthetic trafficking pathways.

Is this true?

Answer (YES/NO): YES